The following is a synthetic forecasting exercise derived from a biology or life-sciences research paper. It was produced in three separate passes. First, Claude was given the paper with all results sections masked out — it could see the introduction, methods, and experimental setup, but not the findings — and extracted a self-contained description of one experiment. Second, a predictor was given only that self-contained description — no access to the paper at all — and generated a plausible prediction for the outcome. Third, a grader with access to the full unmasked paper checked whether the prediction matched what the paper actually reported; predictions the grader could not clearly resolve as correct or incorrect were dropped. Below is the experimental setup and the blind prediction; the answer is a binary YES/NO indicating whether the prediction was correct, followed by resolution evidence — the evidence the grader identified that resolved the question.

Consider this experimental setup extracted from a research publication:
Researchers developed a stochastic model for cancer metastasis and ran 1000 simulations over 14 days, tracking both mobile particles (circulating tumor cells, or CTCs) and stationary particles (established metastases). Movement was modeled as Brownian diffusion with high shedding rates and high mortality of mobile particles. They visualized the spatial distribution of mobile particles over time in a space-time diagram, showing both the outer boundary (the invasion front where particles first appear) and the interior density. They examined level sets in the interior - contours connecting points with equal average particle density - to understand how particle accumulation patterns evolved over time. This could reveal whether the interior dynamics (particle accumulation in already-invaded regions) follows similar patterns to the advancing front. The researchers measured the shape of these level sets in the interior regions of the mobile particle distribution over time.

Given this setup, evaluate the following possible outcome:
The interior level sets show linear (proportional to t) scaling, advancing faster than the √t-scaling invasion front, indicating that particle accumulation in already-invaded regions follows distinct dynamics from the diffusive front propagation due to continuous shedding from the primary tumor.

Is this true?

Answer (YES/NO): NO